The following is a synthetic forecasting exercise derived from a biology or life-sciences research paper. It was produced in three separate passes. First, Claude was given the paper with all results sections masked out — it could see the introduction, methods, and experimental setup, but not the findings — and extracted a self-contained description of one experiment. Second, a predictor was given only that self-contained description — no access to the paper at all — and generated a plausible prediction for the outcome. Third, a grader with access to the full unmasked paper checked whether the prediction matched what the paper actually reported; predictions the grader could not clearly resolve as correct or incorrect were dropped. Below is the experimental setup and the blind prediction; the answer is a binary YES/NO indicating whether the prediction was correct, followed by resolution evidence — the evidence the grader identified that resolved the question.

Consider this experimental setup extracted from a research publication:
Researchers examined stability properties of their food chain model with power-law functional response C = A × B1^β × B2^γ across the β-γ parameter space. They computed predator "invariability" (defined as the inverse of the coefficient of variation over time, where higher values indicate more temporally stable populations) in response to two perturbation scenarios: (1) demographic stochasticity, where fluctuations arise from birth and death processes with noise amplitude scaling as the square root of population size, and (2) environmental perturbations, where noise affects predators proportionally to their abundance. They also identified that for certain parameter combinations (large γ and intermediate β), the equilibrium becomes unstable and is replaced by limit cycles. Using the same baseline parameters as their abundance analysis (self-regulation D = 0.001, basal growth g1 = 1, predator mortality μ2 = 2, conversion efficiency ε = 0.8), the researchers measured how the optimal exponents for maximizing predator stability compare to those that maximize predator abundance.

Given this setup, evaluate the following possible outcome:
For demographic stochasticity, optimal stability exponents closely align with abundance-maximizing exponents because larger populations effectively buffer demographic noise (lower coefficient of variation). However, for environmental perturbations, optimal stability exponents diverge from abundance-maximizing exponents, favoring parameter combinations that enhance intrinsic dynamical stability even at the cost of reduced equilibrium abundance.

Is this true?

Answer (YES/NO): NO